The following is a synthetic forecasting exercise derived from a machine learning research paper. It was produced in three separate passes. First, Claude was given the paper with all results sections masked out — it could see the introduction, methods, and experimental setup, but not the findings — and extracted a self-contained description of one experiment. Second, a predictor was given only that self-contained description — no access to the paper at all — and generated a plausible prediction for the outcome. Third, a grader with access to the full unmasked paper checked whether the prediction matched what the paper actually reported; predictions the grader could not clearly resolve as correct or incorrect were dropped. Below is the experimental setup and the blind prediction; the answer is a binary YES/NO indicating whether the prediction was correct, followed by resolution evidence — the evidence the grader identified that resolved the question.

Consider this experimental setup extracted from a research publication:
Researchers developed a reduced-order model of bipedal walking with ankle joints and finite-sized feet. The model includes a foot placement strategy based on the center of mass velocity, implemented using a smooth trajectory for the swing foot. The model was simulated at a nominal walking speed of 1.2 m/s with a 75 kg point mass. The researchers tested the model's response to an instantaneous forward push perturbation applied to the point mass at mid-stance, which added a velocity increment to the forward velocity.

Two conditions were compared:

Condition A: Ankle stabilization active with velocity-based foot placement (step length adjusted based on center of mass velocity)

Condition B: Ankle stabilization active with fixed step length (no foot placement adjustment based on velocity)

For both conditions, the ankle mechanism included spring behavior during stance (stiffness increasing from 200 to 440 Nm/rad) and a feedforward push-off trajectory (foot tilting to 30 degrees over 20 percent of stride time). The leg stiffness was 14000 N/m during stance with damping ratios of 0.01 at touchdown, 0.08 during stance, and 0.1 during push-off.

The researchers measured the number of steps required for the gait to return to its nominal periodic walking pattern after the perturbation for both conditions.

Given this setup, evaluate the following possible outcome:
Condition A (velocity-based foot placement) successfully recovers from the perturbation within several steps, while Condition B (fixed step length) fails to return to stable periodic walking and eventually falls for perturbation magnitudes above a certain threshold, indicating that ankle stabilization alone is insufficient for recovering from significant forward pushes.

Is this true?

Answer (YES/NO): NO